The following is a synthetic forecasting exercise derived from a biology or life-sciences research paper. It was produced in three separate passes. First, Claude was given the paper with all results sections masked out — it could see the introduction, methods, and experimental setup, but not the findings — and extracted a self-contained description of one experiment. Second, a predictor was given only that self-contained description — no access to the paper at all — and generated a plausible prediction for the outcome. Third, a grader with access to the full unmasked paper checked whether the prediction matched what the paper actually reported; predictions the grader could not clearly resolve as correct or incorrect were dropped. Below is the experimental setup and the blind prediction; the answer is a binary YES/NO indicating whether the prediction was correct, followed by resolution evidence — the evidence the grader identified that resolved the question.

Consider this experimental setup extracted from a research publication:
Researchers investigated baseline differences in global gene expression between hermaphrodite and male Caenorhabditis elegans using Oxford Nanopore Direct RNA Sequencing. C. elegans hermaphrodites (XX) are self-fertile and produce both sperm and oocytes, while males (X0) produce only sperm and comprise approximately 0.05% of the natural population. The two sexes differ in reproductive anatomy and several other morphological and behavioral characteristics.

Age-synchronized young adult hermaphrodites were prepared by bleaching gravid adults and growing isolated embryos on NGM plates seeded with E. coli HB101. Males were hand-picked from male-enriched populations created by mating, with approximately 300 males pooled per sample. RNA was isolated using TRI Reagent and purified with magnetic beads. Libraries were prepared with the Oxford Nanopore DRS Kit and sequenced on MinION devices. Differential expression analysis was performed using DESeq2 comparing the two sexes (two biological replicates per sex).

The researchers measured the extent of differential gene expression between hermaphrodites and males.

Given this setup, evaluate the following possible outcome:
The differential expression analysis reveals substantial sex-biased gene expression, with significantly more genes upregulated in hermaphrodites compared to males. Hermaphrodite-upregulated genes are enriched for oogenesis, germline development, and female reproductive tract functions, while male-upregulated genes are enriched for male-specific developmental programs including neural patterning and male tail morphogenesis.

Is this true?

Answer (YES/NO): NO